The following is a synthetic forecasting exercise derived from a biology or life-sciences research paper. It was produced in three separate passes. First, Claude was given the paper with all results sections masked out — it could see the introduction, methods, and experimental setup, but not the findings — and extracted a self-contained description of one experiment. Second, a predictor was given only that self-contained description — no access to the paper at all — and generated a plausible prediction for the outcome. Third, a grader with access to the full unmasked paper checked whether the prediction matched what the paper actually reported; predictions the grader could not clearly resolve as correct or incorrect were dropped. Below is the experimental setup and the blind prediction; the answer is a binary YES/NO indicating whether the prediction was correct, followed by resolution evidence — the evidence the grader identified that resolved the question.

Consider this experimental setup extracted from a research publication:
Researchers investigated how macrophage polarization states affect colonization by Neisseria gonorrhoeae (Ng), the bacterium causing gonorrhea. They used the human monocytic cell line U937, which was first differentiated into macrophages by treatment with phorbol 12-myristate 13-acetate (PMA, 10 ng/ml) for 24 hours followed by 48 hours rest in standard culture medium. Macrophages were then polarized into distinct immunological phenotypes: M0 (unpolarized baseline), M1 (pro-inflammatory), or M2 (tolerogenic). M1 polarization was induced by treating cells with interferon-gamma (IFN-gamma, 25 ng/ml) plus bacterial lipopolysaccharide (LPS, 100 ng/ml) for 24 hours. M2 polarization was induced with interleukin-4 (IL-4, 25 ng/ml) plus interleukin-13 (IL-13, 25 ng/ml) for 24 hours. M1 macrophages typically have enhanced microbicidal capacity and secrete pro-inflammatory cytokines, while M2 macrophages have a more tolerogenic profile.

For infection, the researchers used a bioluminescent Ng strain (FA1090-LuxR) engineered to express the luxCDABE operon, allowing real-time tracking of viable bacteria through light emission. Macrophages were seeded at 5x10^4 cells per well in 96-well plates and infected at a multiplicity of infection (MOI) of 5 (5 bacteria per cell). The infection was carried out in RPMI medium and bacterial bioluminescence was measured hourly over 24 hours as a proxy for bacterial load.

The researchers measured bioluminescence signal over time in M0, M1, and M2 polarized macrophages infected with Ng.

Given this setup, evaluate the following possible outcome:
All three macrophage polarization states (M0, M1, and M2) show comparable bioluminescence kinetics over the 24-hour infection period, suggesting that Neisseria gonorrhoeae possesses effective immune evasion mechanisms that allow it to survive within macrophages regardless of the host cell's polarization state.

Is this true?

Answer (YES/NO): YES